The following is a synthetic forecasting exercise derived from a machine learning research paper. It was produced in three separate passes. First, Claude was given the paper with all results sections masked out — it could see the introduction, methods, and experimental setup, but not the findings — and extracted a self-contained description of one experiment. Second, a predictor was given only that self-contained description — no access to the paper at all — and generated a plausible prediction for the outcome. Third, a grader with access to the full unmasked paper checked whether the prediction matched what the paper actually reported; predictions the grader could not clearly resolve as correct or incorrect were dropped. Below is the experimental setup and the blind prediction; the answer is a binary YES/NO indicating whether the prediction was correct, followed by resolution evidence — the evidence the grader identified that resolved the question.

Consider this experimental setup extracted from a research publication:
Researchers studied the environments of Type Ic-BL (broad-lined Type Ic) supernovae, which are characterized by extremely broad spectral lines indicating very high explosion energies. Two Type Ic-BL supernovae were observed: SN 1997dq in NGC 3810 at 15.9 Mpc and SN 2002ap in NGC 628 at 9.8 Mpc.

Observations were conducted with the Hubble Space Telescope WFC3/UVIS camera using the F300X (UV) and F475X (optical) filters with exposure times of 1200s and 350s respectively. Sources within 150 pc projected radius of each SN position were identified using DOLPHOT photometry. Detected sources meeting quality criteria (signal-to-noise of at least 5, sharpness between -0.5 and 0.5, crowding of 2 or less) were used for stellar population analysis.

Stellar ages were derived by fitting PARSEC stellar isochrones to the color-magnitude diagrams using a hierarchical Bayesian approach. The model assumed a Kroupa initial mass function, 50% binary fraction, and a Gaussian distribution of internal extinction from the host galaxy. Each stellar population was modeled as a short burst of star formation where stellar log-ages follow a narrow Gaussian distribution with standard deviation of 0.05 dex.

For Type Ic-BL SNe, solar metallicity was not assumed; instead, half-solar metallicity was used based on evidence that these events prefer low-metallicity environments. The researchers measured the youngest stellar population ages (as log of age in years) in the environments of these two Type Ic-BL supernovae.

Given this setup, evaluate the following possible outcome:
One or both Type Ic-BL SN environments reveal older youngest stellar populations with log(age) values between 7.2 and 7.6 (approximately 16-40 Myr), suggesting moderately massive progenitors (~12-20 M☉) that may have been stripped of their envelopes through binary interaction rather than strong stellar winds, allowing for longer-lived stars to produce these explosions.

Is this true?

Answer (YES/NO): NO